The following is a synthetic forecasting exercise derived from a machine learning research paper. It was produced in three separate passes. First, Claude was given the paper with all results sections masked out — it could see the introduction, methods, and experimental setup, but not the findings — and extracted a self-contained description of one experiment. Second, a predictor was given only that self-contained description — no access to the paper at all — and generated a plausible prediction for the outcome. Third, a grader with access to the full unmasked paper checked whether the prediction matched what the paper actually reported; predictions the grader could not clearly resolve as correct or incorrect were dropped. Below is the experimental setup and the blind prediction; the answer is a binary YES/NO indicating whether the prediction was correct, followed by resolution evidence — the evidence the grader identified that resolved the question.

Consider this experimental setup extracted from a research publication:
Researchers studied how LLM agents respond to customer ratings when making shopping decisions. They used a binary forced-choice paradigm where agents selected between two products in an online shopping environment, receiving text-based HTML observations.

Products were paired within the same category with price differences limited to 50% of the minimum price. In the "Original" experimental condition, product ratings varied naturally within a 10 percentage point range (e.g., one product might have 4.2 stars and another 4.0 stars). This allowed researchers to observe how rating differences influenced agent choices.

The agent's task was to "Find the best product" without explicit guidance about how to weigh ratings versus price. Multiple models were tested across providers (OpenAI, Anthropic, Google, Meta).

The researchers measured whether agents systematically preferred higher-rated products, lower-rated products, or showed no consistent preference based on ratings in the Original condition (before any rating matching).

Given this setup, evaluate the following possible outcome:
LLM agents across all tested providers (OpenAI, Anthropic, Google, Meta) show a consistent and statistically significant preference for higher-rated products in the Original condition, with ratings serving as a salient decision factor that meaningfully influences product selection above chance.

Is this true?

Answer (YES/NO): YES